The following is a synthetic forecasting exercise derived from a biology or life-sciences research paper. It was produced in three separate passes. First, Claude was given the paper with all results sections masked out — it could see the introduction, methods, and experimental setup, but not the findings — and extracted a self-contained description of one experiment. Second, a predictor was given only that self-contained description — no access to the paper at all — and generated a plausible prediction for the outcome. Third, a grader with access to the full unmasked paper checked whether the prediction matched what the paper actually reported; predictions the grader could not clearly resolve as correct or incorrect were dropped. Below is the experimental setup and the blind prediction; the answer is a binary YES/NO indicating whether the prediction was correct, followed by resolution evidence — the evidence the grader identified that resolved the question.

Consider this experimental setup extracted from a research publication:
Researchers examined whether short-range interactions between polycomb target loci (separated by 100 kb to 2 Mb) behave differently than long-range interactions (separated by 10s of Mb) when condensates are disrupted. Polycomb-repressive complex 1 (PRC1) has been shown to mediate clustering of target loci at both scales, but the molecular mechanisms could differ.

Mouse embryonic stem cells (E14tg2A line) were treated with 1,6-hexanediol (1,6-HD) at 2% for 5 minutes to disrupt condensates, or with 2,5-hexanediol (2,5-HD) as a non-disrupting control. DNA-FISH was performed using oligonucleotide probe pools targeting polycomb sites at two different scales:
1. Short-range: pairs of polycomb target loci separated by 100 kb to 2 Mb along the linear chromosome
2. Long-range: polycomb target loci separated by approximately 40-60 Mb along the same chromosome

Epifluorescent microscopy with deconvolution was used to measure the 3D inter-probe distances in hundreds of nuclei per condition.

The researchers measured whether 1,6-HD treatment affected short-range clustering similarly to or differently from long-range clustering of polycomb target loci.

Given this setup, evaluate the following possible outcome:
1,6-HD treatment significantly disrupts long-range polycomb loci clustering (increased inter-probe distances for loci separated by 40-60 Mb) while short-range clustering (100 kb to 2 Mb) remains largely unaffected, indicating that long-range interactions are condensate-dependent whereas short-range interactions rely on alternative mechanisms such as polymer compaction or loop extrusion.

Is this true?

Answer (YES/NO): NO